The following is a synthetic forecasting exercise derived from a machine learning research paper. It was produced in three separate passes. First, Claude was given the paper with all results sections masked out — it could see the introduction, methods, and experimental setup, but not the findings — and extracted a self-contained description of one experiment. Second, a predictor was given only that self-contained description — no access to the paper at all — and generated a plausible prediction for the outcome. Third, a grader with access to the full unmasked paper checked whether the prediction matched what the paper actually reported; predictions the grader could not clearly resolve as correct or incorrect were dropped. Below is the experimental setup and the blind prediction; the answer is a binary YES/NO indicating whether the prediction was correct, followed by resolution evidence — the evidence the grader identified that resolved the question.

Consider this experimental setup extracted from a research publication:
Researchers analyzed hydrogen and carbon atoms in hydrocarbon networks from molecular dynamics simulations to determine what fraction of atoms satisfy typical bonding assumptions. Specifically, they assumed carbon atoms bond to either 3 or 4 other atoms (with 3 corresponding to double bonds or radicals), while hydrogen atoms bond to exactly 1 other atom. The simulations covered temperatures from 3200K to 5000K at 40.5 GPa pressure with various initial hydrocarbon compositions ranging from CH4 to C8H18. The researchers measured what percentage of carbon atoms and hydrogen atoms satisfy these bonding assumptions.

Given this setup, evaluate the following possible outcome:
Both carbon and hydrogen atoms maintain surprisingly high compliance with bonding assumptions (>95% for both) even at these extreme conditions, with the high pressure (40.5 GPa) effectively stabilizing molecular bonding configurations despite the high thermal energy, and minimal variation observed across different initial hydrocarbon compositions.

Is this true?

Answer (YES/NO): YES